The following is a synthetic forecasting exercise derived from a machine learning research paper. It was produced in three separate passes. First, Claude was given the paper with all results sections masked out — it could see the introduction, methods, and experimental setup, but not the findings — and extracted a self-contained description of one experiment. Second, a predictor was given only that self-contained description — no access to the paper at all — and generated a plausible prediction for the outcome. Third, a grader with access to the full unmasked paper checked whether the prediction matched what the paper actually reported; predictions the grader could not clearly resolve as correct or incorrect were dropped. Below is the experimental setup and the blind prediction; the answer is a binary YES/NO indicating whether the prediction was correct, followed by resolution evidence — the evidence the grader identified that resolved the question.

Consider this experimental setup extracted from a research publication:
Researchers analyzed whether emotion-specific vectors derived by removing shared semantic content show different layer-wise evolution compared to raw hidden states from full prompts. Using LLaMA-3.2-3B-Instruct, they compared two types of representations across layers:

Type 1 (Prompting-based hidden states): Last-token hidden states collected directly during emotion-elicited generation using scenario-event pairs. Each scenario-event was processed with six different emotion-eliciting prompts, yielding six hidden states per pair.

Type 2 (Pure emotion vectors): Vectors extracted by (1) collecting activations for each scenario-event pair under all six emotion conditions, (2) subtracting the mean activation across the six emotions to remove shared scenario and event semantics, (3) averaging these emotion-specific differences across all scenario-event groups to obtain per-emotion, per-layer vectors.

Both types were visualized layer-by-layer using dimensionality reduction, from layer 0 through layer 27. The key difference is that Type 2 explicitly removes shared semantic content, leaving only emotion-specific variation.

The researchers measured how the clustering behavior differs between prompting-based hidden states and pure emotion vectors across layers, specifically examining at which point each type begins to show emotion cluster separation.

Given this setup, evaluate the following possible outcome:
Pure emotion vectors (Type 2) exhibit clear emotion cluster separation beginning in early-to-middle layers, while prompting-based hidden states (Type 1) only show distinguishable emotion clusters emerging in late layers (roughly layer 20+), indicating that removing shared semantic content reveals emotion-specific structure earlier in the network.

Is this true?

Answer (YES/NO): NO